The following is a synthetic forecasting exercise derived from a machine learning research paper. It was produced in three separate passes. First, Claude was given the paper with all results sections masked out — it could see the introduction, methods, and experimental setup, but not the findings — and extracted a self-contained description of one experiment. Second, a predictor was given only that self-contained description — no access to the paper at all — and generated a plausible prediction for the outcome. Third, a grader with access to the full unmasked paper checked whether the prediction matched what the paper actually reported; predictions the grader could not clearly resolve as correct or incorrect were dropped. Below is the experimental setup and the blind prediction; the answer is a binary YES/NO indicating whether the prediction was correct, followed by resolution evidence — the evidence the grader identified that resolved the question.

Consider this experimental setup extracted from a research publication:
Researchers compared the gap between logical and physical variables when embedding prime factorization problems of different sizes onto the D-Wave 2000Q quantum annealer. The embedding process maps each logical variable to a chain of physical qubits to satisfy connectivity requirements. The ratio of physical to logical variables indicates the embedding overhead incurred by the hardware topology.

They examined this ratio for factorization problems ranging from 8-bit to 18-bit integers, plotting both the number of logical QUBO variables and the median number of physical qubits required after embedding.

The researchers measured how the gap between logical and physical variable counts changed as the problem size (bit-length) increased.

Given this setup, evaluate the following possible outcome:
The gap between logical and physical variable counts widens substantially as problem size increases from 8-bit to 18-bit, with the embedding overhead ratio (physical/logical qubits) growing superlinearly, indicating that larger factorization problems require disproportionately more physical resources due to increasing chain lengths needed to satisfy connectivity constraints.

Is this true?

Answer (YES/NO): YES